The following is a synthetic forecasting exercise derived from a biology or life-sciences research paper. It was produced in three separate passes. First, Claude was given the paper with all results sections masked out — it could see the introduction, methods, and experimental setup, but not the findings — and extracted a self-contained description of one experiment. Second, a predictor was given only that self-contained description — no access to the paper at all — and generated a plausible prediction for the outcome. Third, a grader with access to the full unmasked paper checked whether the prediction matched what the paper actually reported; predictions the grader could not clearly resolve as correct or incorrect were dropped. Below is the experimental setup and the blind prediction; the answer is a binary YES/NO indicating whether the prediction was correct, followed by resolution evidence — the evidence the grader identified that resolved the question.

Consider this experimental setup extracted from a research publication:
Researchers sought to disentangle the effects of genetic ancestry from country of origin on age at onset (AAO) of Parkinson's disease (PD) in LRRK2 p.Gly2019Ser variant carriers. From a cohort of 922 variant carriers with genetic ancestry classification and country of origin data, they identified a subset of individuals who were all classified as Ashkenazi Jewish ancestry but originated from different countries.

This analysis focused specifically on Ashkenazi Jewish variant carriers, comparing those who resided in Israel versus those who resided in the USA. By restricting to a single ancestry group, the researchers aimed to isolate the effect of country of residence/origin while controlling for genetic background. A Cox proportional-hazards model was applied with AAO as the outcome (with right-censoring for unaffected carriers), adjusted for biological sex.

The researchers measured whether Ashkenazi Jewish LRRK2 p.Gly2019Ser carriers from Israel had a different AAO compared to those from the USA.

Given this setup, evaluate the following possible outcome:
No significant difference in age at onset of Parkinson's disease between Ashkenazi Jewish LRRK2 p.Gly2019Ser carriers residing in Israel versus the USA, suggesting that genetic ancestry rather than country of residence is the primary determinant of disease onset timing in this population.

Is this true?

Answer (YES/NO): NO